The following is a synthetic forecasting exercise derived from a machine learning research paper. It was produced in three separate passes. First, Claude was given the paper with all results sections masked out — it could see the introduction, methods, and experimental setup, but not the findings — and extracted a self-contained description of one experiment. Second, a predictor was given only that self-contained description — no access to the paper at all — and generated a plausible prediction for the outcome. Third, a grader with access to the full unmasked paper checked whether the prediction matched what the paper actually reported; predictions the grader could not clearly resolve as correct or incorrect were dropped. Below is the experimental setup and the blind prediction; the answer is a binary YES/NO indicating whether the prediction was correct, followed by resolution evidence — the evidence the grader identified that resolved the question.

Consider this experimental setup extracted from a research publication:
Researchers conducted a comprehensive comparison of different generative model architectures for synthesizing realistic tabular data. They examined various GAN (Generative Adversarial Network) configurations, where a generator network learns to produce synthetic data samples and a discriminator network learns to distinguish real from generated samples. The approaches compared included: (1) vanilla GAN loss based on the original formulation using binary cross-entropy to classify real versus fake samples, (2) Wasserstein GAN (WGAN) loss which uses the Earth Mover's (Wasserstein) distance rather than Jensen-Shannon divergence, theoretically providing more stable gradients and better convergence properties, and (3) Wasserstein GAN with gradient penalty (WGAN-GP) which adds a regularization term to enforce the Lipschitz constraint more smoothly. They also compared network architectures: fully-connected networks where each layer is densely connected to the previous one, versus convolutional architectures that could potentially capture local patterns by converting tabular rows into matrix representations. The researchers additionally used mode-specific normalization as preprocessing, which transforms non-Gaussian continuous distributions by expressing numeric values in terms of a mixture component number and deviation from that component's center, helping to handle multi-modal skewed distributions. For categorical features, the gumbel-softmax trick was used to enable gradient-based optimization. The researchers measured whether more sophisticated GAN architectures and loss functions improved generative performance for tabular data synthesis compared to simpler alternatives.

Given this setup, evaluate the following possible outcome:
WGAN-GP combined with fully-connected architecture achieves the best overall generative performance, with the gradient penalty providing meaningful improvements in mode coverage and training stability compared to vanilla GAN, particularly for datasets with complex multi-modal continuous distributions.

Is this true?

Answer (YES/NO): NO